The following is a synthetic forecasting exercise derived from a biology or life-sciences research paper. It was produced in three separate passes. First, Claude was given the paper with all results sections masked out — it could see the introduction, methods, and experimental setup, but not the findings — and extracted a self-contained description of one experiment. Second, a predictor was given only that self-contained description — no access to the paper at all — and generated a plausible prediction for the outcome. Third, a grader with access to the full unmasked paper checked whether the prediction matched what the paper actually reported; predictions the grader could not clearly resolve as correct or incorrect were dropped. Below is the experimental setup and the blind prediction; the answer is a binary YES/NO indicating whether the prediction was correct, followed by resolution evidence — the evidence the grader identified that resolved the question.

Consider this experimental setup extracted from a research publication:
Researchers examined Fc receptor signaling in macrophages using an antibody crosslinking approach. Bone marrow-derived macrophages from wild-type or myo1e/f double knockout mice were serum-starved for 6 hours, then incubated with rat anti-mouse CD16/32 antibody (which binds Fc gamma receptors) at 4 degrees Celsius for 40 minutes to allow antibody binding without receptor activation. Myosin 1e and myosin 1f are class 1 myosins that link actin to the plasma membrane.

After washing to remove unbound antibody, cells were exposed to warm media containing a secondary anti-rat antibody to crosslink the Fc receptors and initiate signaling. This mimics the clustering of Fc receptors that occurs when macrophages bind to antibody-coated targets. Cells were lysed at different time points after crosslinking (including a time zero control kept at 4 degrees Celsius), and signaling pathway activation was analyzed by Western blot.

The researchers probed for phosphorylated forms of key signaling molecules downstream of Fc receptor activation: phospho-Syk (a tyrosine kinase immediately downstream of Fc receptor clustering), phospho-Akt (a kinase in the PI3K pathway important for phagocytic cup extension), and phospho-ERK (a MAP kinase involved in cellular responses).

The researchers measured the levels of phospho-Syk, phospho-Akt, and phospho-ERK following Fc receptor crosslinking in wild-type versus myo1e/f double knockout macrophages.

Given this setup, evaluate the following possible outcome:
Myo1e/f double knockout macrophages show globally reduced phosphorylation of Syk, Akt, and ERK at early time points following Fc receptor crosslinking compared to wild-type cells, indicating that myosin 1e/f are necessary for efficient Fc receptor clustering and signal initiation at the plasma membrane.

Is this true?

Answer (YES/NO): NO